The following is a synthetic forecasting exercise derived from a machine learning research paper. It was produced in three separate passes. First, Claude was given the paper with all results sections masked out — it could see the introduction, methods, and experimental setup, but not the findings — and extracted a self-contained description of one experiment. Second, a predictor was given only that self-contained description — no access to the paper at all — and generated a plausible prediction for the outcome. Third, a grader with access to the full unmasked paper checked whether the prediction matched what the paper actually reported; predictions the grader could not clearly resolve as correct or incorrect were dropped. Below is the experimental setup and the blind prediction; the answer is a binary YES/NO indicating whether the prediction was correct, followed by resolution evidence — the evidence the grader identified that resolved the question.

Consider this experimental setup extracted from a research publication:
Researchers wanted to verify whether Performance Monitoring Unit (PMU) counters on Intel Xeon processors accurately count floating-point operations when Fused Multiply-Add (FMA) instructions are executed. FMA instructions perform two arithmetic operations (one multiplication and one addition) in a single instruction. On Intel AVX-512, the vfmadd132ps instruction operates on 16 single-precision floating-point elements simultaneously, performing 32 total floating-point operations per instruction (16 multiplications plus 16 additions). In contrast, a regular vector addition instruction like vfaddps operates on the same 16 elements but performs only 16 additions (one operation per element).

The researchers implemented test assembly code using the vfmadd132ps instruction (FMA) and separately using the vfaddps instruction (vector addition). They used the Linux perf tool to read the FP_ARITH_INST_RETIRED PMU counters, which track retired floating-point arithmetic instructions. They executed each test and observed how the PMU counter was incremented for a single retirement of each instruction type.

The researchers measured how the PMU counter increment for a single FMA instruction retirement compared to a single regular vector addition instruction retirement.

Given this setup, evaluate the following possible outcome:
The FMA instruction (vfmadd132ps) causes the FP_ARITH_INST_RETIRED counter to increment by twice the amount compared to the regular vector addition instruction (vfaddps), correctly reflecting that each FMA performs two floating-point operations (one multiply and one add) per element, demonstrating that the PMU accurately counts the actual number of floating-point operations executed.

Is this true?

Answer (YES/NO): YES